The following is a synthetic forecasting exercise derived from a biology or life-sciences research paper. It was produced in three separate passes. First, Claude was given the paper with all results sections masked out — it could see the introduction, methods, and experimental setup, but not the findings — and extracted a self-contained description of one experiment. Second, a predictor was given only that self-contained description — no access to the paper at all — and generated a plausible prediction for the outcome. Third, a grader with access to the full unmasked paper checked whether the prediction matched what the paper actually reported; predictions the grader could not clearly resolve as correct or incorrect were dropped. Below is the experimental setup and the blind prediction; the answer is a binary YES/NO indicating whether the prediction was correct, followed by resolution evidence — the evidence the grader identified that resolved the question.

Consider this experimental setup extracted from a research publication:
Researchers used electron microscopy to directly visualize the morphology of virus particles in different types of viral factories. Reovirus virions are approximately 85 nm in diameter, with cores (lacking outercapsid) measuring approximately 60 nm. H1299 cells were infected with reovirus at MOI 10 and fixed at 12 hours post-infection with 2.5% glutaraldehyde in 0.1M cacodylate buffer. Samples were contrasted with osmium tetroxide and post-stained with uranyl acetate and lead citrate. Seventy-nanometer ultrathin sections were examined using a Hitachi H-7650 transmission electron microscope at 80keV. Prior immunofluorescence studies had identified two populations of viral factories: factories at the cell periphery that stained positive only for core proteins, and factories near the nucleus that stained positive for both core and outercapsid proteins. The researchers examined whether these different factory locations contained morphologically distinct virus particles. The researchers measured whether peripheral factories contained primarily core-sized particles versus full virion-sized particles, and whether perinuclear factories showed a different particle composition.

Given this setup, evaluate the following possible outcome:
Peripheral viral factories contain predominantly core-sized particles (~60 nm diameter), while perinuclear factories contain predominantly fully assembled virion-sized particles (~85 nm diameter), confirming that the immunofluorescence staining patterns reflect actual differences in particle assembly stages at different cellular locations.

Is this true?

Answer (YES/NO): YES